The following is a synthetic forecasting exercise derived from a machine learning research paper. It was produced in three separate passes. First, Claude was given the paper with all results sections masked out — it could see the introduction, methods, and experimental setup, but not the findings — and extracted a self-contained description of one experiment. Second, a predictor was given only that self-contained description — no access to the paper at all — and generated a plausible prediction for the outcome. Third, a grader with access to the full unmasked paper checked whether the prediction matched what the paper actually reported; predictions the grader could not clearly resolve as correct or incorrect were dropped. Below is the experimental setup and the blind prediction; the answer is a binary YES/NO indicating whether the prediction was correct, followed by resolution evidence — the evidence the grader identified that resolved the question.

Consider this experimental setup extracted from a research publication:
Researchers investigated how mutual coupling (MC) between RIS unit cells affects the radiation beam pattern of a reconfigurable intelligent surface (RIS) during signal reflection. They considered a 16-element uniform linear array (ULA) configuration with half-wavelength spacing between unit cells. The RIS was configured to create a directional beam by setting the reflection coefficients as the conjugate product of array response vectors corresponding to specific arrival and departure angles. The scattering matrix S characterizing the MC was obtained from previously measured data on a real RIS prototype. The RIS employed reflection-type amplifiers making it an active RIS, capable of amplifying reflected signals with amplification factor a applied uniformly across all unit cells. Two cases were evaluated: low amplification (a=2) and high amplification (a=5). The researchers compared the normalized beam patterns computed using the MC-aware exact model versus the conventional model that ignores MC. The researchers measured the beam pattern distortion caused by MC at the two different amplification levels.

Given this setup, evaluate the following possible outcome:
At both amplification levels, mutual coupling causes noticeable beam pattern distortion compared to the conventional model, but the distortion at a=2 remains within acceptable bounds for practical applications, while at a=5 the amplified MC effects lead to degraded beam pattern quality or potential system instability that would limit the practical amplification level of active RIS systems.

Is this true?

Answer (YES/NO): NO